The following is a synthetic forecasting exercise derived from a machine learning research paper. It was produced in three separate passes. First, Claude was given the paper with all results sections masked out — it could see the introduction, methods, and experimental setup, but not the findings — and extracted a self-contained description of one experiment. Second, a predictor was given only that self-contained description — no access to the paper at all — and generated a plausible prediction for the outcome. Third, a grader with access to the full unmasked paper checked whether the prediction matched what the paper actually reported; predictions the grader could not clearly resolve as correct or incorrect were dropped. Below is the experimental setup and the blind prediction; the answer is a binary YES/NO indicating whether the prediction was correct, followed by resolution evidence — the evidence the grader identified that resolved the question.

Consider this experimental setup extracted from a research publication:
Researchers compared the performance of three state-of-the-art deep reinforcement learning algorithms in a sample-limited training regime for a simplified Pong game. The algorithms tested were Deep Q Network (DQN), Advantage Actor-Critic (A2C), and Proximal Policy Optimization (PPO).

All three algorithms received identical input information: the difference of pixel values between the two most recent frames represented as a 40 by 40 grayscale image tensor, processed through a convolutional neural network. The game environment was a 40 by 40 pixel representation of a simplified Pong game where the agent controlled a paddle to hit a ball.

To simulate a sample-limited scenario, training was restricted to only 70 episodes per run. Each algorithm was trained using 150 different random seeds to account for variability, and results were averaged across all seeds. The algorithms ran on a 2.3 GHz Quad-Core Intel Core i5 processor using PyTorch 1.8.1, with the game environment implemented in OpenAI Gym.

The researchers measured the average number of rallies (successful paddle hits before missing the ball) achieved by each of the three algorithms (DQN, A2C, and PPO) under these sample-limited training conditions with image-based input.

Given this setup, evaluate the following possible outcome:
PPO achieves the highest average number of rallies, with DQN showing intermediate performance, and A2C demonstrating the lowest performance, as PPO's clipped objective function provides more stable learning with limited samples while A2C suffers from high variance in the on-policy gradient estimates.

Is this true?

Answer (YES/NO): NO